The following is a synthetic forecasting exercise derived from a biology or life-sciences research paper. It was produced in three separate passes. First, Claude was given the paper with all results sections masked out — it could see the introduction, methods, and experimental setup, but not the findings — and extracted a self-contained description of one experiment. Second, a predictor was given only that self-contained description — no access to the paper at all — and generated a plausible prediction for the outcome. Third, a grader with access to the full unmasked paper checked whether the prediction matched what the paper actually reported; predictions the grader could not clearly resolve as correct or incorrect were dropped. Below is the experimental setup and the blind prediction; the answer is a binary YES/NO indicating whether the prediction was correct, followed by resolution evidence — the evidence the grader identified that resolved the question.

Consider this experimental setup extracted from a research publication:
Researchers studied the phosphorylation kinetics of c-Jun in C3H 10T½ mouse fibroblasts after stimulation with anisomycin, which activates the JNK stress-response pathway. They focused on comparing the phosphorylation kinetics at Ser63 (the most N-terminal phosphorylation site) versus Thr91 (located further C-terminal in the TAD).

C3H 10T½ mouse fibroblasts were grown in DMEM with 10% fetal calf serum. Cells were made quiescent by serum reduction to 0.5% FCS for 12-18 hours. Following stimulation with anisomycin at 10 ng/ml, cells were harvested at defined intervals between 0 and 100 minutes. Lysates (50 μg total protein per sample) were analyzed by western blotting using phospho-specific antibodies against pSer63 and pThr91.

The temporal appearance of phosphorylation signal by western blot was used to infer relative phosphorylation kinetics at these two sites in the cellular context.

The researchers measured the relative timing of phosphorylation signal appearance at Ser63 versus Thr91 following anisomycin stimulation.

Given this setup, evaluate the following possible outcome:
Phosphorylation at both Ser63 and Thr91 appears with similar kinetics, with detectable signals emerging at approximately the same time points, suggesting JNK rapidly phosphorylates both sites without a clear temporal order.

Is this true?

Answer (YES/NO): NO